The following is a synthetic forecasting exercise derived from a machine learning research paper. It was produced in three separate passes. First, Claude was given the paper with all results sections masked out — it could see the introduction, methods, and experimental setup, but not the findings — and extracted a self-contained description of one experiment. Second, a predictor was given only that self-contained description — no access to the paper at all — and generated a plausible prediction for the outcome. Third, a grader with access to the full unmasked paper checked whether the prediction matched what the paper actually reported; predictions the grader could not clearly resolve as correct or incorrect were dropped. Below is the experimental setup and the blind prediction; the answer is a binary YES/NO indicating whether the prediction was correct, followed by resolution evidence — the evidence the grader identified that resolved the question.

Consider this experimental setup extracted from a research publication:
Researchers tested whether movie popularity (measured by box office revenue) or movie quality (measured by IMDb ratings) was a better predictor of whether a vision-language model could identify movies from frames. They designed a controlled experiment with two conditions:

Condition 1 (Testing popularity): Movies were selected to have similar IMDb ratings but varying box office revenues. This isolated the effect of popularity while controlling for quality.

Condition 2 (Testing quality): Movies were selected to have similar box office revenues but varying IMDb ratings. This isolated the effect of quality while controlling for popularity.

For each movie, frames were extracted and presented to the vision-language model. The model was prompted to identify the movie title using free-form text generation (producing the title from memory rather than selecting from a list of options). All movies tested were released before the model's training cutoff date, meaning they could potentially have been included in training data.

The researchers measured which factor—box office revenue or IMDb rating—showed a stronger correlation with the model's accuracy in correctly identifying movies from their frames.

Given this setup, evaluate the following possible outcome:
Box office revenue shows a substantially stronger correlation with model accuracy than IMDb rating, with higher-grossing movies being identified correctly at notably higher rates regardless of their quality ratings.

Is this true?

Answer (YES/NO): NO